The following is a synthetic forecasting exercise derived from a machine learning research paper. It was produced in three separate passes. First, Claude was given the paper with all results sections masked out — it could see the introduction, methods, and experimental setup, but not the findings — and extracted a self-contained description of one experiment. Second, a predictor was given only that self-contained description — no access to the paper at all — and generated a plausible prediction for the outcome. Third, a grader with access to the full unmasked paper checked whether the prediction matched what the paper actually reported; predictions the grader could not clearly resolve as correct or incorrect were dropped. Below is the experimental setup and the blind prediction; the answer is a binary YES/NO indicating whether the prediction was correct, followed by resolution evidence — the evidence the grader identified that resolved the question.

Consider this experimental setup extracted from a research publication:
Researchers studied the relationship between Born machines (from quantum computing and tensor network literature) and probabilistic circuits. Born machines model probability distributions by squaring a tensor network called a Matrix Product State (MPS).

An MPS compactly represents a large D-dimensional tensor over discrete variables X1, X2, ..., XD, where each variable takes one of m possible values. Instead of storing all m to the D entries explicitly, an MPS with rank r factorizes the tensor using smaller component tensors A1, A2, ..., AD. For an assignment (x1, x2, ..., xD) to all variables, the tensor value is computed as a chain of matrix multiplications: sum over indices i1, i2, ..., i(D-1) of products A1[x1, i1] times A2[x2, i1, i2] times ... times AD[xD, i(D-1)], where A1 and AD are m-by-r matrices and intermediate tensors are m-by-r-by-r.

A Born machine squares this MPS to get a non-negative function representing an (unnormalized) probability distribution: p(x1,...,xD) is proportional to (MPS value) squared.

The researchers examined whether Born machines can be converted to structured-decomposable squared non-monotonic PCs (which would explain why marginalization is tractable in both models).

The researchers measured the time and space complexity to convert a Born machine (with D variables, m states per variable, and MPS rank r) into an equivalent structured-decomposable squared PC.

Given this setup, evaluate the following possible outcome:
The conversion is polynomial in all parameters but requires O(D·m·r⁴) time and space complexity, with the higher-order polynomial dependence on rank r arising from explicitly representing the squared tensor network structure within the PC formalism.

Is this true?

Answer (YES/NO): NO